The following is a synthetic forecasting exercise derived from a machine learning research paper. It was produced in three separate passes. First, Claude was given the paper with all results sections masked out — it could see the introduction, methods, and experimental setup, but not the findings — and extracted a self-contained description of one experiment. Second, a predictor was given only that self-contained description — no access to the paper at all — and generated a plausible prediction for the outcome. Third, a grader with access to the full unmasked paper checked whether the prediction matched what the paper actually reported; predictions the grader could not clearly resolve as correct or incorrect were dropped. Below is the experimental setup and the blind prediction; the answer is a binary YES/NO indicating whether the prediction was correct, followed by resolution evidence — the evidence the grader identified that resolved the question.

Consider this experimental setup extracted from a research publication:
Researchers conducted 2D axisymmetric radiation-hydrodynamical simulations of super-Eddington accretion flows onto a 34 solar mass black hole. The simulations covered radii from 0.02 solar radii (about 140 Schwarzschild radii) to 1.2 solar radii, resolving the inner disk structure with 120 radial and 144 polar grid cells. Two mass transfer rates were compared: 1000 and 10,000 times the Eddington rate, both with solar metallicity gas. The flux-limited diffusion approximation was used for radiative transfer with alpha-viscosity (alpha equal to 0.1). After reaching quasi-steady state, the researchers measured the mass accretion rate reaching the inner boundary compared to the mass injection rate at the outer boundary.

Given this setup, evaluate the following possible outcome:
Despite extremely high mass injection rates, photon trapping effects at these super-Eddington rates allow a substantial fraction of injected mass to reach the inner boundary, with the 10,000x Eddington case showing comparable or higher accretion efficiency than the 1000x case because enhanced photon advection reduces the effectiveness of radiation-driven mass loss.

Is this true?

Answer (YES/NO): NO